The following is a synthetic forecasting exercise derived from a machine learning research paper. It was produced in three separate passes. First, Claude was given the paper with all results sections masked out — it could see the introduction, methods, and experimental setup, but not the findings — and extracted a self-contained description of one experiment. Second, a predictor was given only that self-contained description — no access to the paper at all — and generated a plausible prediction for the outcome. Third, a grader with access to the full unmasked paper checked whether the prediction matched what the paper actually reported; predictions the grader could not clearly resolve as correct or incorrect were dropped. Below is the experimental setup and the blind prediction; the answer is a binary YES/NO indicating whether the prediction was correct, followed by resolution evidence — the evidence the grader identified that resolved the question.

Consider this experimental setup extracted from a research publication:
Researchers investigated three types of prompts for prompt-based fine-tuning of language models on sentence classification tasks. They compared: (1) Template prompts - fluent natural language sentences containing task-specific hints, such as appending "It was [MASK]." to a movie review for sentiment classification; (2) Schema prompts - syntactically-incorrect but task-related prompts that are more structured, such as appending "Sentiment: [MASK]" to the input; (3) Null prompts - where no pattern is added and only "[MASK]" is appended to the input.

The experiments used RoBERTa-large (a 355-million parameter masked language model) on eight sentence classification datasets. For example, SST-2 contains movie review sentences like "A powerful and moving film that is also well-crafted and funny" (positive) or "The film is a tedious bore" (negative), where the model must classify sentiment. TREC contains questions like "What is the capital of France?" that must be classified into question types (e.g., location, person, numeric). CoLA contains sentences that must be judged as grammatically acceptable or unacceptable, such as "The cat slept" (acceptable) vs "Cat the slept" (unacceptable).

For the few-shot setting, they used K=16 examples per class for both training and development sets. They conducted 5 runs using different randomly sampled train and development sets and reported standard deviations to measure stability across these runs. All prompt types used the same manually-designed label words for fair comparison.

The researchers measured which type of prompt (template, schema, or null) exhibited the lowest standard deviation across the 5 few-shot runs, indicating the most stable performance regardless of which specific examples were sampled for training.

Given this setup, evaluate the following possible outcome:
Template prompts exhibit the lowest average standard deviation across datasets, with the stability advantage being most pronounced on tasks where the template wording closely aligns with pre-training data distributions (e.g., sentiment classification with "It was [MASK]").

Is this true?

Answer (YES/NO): NO